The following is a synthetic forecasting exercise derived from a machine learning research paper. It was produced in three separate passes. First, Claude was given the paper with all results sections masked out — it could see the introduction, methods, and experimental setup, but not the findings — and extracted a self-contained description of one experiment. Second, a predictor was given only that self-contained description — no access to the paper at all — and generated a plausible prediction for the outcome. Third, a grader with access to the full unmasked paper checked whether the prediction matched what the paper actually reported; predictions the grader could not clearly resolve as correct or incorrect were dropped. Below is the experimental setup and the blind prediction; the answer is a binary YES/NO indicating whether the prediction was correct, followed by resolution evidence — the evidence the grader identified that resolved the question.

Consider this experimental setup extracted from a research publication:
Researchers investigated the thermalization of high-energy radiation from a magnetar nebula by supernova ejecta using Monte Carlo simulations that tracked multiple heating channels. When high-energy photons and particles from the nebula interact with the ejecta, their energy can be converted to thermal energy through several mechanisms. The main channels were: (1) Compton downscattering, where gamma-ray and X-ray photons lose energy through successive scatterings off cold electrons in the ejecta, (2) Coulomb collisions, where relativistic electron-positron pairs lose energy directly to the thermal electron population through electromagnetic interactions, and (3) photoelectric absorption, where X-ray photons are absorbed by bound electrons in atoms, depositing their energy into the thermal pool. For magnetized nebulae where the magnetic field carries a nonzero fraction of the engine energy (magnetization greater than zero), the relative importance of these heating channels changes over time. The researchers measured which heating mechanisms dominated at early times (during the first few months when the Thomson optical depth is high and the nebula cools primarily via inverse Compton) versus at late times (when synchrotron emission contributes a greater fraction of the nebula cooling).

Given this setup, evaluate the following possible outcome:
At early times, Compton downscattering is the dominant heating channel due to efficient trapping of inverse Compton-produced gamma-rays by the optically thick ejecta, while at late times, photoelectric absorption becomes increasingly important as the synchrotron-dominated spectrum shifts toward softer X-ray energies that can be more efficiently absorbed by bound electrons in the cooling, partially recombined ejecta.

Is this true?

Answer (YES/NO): NO